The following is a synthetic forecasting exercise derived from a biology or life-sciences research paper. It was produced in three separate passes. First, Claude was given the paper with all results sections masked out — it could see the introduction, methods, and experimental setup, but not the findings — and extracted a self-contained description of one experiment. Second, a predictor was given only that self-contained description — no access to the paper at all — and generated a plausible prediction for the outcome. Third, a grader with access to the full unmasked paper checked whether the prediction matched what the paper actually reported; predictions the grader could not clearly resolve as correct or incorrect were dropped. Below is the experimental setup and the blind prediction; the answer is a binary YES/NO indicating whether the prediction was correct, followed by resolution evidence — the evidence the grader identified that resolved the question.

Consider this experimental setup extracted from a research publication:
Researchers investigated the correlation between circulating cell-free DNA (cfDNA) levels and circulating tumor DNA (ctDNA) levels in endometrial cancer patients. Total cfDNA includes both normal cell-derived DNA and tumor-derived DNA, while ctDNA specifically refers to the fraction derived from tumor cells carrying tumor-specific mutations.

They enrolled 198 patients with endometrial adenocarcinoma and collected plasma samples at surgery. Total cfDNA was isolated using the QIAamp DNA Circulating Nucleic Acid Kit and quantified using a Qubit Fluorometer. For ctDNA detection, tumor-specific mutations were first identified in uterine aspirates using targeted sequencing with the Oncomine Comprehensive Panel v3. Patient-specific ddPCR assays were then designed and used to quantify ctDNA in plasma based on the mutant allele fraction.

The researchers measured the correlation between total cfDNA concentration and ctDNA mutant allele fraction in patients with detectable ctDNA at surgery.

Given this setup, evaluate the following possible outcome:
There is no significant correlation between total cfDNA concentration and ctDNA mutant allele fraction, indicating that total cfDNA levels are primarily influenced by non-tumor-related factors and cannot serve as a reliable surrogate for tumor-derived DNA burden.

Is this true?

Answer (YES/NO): YES